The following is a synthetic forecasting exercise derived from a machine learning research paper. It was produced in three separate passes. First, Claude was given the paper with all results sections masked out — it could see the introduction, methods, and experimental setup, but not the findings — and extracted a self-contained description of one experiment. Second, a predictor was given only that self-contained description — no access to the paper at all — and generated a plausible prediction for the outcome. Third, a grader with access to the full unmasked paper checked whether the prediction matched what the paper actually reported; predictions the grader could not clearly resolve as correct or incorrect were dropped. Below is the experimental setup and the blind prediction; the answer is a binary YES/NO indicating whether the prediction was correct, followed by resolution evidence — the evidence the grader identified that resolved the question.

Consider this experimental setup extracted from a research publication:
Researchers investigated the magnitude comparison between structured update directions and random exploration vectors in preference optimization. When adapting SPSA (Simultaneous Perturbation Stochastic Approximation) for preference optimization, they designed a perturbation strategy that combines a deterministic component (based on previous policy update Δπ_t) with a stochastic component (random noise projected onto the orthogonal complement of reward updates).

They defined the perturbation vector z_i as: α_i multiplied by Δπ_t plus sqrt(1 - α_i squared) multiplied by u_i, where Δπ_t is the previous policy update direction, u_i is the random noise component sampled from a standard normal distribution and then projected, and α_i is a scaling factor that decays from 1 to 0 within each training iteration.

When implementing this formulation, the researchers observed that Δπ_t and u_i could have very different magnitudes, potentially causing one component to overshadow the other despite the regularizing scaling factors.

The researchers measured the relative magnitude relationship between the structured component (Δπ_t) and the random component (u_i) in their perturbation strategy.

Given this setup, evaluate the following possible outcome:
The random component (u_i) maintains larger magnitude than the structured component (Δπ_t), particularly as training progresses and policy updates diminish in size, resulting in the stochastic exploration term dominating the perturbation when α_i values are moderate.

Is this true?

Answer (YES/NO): YES